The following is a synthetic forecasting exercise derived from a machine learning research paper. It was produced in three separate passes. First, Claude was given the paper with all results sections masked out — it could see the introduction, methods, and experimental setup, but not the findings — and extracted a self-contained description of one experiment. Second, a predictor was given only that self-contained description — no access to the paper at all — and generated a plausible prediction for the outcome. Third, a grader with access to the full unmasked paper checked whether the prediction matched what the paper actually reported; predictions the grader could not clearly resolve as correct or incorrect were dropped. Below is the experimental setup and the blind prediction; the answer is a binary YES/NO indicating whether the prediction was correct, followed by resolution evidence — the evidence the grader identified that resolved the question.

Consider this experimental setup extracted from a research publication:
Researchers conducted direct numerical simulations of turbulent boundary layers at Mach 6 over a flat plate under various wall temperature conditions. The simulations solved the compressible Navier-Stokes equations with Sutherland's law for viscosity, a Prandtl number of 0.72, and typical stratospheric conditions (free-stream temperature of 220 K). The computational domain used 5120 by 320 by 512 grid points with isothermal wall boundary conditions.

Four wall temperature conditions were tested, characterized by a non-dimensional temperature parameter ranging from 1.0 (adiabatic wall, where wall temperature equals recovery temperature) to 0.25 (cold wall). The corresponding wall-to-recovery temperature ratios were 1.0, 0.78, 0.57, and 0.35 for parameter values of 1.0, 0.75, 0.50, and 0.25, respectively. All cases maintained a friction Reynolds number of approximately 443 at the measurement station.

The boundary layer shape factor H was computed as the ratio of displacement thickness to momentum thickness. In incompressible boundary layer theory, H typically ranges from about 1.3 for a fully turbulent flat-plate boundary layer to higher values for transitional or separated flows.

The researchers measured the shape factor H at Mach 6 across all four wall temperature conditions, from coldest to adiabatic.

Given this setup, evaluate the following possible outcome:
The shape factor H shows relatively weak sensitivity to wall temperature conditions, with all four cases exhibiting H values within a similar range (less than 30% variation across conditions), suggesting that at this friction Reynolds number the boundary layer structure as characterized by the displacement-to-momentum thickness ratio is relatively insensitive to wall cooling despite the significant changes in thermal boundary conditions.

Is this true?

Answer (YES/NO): NO